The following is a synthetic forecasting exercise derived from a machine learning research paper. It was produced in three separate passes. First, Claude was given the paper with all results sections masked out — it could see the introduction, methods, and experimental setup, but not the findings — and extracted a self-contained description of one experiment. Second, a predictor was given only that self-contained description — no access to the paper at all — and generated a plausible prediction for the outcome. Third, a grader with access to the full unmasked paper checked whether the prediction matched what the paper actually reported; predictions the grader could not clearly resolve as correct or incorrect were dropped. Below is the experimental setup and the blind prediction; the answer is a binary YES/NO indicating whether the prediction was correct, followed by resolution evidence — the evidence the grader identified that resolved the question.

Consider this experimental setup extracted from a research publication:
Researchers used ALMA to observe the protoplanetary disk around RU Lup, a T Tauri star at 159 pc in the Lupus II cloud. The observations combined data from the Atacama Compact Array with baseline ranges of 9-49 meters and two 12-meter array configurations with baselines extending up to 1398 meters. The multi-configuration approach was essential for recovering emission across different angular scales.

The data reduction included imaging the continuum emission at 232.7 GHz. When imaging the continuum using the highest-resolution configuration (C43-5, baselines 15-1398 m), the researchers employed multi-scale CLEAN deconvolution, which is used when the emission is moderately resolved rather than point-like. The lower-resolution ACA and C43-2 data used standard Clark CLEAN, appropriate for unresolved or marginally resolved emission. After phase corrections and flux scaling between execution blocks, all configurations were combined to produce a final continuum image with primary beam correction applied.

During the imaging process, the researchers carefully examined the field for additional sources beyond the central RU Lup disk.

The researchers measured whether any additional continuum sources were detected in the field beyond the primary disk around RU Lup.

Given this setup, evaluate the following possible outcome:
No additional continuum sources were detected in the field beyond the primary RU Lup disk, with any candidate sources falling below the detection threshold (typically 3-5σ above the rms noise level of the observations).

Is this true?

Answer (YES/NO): NO